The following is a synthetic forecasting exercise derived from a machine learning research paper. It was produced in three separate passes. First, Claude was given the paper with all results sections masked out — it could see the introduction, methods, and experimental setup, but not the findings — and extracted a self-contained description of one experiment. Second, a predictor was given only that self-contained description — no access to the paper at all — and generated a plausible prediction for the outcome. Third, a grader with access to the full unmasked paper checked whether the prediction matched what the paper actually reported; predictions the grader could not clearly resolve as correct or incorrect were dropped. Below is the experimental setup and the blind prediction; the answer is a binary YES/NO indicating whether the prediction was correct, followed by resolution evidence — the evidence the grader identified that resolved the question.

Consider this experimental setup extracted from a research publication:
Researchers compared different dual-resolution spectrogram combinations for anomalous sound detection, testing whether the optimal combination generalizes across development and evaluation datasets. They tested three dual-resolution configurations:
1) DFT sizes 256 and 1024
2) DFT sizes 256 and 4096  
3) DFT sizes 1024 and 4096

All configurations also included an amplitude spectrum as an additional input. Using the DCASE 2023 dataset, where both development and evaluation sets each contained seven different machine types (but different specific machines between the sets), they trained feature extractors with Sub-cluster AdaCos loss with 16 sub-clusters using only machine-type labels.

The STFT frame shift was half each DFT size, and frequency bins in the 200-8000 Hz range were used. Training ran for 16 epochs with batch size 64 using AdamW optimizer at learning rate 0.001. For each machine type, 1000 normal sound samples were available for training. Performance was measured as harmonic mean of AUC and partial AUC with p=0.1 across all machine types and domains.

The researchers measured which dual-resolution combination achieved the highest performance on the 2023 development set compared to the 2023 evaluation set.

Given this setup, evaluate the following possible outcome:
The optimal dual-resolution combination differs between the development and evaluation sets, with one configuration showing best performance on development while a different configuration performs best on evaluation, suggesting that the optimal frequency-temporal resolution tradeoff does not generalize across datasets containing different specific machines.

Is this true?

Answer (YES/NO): YES